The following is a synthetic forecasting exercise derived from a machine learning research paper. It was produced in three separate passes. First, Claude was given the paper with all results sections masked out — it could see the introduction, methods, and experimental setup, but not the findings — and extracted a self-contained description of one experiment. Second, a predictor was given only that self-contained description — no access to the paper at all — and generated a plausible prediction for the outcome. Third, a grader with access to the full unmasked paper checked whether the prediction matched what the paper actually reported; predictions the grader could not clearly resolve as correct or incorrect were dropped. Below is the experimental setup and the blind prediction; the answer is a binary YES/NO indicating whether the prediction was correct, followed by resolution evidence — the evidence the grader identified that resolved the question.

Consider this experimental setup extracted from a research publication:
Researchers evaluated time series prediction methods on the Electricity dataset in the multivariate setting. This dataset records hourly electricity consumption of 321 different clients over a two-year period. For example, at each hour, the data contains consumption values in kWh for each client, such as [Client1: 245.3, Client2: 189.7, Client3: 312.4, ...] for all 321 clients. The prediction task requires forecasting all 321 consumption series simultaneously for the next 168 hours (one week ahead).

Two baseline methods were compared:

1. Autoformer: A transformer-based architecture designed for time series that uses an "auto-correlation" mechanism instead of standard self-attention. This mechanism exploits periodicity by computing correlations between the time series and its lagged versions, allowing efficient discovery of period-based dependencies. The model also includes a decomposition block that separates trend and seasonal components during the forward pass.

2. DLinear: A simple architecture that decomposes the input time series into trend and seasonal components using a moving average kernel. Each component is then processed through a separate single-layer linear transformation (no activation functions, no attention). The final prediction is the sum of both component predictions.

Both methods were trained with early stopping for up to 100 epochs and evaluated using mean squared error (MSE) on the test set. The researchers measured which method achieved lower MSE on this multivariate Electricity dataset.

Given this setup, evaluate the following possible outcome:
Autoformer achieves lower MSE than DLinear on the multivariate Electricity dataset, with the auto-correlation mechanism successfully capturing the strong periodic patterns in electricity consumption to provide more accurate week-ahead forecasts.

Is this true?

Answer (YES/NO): YES